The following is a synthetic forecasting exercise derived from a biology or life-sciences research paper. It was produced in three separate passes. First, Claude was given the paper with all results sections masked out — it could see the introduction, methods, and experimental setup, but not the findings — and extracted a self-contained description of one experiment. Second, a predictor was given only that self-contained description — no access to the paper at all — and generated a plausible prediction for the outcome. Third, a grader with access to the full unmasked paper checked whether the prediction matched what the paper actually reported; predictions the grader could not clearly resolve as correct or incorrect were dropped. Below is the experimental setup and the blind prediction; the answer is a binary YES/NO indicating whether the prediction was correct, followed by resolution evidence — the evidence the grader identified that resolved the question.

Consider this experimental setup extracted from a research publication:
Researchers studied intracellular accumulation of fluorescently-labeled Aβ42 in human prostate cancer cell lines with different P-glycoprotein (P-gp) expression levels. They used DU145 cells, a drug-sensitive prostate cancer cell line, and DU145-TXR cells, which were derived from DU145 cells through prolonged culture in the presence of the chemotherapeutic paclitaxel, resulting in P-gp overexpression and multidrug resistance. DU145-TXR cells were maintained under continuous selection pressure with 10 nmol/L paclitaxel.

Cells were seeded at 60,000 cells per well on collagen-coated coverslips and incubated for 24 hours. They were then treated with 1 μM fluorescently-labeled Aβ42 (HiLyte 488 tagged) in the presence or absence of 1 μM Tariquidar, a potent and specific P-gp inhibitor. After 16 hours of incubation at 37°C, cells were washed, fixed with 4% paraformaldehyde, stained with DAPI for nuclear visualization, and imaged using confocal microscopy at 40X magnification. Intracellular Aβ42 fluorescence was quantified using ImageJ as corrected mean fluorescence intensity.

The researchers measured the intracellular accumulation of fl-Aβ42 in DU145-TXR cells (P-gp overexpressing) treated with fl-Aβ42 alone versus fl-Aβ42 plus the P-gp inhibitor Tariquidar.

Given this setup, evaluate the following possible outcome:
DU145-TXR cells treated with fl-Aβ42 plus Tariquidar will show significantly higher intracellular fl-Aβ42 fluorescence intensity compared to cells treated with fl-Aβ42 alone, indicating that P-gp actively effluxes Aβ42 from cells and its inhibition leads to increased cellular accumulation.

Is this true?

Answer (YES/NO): YES